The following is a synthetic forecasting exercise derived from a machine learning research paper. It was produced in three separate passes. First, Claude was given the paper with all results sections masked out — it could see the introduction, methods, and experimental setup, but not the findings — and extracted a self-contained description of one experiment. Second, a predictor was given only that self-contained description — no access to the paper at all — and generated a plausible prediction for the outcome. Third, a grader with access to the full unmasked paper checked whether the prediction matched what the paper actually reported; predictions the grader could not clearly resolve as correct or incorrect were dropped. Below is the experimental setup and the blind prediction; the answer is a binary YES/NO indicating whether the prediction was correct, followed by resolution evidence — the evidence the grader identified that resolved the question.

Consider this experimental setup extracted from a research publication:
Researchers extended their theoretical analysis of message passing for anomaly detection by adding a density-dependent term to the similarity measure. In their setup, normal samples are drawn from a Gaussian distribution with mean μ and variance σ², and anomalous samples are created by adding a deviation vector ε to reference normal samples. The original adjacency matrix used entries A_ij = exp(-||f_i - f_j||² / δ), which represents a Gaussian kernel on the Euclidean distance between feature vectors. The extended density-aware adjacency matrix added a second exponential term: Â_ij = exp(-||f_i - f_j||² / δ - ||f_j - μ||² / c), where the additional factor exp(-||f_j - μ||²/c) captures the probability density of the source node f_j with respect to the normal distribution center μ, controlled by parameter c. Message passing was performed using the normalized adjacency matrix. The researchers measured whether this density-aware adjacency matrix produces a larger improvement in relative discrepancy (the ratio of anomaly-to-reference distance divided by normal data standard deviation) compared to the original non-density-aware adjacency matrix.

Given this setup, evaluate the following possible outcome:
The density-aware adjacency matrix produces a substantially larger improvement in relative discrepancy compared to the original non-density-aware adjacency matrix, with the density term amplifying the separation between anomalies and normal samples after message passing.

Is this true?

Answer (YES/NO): YES